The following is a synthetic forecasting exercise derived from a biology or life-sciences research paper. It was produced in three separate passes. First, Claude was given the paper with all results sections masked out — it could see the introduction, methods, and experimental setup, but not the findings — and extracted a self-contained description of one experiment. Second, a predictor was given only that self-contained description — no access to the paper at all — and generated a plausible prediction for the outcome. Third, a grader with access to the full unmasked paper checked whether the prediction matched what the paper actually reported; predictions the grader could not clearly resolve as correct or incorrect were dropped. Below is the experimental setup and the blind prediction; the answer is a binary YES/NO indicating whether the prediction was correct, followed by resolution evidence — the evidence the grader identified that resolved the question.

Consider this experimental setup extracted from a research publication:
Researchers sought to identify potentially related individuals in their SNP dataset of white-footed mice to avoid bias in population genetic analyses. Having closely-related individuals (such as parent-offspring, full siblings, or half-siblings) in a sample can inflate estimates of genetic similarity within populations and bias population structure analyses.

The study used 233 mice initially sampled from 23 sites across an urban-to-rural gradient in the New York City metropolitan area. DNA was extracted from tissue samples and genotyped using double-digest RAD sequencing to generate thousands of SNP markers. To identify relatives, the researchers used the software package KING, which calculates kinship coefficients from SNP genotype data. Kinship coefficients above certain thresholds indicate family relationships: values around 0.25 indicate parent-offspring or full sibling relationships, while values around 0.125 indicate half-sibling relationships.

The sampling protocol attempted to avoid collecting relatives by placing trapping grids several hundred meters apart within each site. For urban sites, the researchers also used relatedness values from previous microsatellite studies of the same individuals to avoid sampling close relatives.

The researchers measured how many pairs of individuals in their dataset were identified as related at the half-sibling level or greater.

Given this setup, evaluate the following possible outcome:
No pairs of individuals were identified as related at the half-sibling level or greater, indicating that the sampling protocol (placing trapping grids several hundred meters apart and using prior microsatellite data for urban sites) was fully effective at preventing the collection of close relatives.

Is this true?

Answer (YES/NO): NO